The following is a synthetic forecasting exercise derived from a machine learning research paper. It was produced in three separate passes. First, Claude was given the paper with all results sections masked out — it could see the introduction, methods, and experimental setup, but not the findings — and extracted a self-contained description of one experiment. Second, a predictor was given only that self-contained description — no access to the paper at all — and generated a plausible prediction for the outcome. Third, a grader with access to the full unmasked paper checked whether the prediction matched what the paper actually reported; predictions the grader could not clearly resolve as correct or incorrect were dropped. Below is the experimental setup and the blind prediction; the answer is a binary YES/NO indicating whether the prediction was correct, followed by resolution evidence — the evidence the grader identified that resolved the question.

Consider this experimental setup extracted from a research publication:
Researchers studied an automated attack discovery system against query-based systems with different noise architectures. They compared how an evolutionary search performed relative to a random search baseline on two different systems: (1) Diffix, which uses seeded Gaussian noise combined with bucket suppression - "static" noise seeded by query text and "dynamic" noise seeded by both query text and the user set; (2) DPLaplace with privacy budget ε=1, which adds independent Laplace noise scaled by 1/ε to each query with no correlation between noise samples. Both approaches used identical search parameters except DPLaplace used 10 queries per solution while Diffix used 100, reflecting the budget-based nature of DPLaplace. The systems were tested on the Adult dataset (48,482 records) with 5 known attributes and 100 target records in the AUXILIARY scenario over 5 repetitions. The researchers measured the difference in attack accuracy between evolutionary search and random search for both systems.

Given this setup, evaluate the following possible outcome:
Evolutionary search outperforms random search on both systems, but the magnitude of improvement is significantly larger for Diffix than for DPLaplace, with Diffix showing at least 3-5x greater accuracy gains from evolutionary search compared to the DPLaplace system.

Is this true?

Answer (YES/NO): NO